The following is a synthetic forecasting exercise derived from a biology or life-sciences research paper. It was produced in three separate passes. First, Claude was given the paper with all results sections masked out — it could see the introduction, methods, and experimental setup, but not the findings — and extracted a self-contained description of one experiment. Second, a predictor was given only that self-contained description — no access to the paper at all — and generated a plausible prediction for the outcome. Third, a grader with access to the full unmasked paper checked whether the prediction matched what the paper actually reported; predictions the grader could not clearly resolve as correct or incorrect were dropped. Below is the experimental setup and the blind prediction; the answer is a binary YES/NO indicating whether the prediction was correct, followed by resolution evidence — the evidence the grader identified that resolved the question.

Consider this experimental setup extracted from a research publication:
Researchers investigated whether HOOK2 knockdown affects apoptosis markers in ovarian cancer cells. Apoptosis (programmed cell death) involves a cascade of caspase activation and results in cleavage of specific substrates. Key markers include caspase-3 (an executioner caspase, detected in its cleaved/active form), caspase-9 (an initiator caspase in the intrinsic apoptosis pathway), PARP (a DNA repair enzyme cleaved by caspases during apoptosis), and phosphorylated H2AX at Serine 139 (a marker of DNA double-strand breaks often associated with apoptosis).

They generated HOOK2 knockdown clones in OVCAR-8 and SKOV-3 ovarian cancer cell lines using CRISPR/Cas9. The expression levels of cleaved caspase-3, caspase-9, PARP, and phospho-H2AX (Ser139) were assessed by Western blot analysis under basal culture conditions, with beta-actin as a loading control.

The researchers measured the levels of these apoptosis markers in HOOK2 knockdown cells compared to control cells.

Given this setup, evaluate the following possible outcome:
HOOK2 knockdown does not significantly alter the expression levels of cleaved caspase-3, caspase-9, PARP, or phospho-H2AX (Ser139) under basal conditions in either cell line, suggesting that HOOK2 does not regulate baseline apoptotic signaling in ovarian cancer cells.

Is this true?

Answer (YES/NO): NO